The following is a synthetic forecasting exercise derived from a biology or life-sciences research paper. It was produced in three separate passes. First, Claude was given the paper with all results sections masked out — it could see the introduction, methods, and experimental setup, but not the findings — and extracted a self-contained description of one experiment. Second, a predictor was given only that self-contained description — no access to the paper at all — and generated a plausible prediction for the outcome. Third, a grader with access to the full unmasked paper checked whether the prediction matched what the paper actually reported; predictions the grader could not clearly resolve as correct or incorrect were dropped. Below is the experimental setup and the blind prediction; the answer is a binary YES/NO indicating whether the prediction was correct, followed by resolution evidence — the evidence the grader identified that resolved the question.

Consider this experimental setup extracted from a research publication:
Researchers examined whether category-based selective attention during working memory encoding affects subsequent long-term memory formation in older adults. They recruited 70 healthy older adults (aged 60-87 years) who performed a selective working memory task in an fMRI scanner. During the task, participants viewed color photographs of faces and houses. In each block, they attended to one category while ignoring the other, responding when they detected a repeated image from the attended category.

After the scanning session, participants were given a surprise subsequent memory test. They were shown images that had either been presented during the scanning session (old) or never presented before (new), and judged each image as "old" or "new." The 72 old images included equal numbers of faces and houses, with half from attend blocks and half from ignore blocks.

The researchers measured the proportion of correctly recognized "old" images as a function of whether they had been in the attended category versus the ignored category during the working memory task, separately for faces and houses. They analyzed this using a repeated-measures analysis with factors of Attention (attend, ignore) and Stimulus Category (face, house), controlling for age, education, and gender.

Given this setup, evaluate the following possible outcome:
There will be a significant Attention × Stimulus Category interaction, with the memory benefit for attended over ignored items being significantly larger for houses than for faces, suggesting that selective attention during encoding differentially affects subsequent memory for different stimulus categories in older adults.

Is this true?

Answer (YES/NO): NO